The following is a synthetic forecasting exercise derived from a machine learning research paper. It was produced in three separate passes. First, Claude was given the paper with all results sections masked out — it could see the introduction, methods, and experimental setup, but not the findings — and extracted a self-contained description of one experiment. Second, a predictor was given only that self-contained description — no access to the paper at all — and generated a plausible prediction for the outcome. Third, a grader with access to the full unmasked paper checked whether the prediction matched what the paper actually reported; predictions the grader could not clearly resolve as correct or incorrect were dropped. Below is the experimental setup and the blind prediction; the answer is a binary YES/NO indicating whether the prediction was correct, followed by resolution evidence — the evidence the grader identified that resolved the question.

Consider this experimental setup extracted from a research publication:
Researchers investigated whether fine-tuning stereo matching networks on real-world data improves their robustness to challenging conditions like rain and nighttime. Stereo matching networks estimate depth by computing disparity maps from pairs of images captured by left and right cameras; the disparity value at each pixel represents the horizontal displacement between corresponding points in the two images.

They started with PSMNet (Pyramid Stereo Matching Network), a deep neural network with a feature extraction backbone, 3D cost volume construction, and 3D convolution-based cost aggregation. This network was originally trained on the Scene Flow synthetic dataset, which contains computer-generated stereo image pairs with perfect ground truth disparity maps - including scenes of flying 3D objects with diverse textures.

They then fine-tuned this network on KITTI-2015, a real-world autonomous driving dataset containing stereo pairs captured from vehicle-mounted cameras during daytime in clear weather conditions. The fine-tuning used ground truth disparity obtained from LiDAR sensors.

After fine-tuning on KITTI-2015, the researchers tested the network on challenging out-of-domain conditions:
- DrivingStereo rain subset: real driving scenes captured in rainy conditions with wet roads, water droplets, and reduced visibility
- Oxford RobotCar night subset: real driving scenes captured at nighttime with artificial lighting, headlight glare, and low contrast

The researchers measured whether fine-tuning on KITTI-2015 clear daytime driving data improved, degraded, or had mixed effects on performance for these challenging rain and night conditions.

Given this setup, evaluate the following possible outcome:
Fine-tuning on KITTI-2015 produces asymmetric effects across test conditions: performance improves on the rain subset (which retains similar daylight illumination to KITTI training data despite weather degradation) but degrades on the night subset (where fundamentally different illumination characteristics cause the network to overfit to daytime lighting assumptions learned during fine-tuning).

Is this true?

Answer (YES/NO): NO